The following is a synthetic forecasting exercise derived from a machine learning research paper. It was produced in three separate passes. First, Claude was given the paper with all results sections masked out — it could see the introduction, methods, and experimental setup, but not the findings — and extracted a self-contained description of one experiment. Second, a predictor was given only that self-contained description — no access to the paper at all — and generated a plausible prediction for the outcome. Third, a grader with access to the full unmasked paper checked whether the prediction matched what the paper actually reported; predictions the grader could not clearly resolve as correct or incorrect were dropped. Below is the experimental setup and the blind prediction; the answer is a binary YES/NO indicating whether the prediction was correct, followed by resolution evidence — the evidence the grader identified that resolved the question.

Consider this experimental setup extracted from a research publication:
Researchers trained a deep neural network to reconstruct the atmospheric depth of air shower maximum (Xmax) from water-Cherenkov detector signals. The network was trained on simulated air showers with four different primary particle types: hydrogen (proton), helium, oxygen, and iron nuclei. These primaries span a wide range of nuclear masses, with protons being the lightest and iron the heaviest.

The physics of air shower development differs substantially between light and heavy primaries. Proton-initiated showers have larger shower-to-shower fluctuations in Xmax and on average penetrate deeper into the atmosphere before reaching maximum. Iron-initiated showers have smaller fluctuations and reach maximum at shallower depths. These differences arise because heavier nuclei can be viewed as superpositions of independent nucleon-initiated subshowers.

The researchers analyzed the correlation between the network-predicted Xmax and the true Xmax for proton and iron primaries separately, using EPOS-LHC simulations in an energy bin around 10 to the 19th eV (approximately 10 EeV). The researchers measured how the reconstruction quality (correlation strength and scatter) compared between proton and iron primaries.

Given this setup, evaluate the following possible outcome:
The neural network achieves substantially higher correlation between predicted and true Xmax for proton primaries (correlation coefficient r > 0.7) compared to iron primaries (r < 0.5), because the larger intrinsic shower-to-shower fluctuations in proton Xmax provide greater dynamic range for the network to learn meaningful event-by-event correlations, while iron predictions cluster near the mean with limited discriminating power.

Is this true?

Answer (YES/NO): NO